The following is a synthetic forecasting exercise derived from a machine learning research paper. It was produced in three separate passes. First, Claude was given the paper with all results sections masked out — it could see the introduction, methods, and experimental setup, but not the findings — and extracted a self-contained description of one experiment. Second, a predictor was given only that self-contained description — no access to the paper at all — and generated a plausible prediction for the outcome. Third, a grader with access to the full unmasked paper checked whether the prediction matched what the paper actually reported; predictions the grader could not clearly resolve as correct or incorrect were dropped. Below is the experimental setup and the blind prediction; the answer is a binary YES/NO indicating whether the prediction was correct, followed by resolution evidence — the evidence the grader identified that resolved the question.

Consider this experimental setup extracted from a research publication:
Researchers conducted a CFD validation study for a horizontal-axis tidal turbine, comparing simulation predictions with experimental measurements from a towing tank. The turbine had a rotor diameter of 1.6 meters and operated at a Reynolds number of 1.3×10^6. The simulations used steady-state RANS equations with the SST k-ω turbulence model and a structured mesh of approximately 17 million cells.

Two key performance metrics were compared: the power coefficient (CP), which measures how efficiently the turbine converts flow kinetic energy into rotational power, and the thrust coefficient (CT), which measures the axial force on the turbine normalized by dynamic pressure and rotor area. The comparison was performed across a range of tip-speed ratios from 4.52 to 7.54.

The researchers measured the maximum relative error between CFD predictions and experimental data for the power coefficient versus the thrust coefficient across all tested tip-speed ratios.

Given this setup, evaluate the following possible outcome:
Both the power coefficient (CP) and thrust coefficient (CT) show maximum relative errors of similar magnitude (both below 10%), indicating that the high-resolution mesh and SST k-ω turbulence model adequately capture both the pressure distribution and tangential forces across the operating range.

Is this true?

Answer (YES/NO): YES